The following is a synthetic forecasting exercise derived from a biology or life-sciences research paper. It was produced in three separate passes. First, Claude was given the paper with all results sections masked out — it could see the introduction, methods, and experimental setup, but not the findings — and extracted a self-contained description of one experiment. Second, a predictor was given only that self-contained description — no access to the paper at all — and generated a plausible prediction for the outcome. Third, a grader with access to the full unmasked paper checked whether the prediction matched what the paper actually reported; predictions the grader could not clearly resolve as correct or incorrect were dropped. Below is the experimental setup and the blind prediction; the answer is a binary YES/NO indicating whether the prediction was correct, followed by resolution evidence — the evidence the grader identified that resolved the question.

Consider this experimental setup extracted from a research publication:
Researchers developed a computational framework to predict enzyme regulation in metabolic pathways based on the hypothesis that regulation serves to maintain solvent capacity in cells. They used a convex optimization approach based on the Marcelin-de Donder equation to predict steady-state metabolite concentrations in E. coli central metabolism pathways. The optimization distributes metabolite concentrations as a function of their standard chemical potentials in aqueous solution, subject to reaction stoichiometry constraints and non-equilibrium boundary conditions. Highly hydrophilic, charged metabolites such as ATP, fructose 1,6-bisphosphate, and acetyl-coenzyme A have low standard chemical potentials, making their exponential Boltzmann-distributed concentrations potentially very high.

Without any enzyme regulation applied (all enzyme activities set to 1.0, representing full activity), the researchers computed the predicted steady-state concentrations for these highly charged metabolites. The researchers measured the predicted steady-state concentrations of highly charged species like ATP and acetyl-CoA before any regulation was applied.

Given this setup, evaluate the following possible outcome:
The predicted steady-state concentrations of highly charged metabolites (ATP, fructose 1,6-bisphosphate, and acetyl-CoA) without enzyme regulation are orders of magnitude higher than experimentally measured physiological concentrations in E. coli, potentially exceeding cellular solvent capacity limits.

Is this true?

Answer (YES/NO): YES